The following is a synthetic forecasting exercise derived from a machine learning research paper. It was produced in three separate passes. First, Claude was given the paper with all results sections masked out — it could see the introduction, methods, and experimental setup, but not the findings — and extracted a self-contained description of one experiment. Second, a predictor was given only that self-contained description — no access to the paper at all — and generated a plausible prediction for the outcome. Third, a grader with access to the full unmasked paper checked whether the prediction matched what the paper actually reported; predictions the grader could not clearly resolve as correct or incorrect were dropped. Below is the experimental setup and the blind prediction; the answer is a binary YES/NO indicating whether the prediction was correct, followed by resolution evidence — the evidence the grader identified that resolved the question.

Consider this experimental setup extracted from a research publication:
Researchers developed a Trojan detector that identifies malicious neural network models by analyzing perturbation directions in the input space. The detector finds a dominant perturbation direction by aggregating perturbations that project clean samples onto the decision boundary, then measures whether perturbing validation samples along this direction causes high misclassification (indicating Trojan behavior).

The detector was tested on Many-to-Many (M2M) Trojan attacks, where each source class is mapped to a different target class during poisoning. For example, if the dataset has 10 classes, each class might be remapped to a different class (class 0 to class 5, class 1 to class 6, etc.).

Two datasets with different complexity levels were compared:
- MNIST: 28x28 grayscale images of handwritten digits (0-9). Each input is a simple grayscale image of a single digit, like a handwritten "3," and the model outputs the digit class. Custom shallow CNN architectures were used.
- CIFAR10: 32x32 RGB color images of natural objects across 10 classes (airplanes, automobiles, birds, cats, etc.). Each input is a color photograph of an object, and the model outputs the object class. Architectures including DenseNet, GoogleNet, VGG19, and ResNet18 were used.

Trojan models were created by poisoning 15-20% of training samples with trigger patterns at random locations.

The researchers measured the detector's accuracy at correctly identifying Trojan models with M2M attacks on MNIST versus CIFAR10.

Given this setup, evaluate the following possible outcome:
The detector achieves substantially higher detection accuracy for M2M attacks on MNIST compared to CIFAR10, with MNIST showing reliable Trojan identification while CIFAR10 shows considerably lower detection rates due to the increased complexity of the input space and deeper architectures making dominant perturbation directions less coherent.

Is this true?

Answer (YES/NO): NO